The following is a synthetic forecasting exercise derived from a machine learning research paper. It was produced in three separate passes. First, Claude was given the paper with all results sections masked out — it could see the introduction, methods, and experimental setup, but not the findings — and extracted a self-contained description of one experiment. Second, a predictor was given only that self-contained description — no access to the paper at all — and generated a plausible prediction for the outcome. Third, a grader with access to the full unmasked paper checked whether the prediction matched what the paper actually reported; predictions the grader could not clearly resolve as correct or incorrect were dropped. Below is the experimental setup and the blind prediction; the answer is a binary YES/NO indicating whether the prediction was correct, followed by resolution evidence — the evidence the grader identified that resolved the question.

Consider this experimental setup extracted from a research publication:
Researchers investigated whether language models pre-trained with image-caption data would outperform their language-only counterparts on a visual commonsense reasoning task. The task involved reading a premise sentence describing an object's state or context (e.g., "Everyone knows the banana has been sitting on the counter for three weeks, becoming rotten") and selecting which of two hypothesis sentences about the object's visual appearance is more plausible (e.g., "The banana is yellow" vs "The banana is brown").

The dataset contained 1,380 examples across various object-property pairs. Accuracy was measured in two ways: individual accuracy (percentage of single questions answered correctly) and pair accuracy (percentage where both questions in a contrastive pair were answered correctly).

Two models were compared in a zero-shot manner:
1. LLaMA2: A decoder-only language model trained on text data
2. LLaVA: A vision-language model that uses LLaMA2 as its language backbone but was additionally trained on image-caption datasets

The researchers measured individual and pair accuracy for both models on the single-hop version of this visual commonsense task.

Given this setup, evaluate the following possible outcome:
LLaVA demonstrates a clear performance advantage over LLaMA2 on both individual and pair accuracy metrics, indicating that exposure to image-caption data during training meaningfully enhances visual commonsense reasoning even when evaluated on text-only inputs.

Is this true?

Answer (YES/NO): YES